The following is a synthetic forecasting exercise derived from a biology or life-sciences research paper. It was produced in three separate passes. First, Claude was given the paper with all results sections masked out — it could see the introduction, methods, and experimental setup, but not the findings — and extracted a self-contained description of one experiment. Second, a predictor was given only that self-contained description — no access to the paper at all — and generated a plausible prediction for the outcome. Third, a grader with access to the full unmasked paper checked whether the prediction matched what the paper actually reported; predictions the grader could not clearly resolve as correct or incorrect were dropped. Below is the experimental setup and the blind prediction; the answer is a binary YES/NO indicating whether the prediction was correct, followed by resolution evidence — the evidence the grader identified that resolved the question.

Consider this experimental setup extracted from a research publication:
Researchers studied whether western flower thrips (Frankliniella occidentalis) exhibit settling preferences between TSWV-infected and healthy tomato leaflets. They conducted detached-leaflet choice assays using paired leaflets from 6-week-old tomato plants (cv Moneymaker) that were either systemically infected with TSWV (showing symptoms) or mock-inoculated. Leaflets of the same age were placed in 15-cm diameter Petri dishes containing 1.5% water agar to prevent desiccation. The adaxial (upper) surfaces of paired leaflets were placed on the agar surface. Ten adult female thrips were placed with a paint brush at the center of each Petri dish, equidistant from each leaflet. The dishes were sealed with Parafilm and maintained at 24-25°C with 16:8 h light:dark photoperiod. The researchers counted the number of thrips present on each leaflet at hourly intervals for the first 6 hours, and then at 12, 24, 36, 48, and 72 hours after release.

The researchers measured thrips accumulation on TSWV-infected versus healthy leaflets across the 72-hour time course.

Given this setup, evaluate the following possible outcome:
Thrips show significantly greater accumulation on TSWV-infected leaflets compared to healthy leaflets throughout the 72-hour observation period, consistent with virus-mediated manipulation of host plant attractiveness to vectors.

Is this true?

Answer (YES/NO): YES